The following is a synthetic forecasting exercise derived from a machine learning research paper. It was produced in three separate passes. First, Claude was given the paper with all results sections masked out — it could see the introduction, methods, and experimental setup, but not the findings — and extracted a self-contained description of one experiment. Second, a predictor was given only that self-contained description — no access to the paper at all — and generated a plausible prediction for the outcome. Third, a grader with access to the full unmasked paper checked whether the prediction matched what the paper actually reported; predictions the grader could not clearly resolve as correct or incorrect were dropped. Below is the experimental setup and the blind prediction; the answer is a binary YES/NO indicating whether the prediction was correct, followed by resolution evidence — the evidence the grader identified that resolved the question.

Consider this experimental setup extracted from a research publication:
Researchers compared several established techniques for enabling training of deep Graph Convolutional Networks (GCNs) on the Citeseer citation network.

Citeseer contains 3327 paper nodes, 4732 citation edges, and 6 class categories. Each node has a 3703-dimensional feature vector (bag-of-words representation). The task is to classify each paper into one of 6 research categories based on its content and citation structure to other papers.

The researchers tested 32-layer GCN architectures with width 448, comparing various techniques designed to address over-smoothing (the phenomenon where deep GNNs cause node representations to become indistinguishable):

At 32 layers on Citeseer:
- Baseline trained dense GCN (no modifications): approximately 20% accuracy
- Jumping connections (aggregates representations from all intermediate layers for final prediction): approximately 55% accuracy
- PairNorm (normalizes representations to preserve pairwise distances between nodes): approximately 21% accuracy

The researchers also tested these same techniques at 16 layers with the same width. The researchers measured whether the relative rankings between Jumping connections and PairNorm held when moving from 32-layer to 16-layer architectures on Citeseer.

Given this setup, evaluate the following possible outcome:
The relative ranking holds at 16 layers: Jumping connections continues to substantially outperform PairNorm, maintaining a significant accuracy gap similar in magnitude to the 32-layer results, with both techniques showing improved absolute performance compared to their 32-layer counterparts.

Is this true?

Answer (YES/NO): YES